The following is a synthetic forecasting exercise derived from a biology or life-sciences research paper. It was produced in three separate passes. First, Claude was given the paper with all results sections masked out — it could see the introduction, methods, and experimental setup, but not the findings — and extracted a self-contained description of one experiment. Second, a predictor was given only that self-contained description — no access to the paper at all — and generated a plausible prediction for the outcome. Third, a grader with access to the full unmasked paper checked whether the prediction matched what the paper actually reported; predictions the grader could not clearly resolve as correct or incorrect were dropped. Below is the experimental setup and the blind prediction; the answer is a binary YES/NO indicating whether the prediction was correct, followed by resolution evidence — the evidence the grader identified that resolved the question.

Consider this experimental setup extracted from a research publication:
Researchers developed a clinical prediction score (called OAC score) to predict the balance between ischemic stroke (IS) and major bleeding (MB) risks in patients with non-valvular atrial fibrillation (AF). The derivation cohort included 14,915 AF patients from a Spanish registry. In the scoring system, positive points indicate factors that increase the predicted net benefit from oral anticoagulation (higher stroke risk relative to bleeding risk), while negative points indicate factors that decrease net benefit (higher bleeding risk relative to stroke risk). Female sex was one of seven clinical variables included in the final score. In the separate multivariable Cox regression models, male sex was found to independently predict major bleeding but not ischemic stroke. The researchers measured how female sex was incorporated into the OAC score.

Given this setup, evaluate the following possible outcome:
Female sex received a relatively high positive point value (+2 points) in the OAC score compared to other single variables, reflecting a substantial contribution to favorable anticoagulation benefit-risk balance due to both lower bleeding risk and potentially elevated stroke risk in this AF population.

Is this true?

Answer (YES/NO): NO